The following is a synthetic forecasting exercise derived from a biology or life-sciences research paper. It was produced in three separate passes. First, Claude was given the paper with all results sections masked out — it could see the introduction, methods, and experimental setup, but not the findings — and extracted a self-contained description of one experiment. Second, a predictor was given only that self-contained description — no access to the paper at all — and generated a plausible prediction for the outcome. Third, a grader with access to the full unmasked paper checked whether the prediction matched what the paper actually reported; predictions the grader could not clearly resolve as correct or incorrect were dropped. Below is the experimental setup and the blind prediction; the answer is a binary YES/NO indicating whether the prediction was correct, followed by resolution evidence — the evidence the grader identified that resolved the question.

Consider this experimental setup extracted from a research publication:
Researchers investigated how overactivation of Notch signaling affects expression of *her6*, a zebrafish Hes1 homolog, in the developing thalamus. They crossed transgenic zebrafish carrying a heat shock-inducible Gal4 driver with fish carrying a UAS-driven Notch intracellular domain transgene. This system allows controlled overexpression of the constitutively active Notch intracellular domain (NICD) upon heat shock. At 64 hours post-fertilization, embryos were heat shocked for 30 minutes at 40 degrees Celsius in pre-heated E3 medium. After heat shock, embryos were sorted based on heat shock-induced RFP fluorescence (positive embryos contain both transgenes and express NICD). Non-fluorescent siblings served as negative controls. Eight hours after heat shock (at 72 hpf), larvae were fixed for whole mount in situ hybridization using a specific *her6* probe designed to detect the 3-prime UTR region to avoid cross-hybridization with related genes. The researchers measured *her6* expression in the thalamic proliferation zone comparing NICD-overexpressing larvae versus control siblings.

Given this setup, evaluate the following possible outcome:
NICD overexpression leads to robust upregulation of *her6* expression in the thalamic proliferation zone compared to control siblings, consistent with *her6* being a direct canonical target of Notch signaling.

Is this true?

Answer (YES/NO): NO